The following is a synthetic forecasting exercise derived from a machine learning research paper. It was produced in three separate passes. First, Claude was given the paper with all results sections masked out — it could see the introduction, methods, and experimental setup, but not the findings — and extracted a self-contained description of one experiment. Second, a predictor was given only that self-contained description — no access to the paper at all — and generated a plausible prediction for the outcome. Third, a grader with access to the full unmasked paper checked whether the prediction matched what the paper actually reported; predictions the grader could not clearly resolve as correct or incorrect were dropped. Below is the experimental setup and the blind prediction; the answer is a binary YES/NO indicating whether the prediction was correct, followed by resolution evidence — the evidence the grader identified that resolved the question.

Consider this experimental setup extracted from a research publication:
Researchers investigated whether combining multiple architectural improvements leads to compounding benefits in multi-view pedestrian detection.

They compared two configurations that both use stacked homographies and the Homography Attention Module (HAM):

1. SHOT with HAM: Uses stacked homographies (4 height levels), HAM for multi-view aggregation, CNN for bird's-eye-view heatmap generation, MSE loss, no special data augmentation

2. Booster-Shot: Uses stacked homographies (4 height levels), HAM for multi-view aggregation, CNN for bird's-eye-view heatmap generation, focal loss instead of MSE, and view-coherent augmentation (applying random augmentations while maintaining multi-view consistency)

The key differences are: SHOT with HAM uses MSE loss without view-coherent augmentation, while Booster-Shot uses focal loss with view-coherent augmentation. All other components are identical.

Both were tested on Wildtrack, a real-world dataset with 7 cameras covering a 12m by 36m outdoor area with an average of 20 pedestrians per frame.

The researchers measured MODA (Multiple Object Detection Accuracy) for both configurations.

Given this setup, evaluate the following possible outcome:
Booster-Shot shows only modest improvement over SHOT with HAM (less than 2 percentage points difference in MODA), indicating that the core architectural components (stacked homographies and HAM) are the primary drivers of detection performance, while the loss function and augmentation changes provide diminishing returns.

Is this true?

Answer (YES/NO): NO